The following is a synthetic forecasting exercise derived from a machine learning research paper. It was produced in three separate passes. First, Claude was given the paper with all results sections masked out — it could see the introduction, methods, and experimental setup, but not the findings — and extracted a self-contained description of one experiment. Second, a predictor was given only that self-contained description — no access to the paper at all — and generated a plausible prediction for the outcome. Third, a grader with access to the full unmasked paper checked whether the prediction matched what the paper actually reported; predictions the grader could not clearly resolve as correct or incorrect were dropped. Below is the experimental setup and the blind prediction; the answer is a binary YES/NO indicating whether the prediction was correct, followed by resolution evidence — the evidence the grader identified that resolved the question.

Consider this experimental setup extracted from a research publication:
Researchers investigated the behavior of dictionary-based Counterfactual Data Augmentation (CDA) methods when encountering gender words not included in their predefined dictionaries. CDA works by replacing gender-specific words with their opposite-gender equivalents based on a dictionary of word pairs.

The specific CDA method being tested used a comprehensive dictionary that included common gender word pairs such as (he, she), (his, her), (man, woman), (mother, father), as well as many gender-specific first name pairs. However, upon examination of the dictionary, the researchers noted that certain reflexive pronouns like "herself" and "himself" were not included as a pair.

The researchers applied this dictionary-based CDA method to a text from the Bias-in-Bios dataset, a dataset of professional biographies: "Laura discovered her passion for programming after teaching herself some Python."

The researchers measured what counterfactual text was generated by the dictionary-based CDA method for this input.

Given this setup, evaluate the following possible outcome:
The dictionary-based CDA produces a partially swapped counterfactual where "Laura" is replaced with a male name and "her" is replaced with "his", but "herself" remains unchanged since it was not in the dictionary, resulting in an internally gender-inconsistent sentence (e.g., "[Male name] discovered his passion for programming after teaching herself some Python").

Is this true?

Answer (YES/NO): YES